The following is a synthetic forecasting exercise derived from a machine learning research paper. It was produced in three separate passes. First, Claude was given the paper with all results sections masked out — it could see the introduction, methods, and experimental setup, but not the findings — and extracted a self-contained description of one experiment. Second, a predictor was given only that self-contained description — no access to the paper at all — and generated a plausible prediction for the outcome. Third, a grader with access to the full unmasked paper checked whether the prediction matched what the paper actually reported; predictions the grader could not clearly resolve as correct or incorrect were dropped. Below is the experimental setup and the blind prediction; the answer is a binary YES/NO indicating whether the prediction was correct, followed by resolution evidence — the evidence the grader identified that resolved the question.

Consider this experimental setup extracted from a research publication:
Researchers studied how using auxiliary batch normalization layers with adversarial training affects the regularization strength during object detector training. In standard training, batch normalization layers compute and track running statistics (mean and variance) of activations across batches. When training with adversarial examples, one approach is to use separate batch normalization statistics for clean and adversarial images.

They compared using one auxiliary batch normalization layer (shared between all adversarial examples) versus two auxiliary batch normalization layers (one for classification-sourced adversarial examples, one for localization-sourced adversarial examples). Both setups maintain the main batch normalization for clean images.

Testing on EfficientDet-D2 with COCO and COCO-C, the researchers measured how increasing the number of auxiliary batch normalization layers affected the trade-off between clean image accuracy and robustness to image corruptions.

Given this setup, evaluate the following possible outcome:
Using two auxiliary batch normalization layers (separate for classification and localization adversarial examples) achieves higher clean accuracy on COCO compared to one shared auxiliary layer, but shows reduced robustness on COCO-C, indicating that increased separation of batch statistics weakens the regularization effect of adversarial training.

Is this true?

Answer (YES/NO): NO